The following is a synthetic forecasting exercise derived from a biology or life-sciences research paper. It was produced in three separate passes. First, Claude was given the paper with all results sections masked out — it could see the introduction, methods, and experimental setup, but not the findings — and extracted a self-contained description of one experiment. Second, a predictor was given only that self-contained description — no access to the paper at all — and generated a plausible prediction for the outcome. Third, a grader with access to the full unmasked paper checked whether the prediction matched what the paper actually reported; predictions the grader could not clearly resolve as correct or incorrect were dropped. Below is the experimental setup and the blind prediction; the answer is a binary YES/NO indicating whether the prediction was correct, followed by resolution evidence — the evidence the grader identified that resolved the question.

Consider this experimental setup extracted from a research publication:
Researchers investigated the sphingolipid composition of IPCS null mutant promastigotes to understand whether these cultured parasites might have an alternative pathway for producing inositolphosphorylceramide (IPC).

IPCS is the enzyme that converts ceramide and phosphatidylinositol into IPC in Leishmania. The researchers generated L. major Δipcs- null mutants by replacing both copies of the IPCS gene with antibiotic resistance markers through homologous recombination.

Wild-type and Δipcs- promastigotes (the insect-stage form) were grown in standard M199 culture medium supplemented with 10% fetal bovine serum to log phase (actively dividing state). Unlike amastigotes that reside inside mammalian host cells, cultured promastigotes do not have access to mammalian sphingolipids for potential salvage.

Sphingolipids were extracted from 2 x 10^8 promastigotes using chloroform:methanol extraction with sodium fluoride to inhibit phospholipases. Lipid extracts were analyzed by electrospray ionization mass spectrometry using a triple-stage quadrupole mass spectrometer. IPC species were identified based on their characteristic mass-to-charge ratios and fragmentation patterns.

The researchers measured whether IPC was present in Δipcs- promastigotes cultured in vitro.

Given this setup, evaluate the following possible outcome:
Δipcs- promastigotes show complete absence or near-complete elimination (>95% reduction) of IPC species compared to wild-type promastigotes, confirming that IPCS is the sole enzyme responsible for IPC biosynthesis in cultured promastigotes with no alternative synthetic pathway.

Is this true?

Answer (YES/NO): YES